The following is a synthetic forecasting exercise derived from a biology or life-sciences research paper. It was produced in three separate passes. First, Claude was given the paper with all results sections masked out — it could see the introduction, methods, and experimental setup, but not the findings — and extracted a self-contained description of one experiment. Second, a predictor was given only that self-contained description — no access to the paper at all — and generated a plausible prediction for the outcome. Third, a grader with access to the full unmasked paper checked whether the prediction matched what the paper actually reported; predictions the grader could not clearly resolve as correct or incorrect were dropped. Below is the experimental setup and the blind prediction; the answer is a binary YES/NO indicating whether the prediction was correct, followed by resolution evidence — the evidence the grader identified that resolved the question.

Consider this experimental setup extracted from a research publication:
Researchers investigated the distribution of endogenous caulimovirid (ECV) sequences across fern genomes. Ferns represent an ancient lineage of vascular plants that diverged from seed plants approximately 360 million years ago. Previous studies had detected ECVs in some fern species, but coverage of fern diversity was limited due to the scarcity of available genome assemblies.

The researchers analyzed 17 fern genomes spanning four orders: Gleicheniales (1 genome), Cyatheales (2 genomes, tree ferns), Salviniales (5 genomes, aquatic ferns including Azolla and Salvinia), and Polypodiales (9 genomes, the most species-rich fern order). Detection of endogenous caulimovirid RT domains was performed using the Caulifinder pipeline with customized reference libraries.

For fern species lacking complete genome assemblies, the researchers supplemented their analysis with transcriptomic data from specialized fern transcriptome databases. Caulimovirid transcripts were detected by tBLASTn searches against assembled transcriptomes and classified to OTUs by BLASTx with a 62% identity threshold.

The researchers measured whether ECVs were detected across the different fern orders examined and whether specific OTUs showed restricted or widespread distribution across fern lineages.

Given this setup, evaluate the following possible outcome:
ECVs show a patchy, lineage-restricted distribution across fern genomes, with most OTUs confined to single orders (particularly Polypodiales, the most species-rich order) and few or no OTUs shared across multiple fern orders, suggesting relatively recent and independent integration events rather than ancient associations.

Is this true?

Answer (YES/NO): NO